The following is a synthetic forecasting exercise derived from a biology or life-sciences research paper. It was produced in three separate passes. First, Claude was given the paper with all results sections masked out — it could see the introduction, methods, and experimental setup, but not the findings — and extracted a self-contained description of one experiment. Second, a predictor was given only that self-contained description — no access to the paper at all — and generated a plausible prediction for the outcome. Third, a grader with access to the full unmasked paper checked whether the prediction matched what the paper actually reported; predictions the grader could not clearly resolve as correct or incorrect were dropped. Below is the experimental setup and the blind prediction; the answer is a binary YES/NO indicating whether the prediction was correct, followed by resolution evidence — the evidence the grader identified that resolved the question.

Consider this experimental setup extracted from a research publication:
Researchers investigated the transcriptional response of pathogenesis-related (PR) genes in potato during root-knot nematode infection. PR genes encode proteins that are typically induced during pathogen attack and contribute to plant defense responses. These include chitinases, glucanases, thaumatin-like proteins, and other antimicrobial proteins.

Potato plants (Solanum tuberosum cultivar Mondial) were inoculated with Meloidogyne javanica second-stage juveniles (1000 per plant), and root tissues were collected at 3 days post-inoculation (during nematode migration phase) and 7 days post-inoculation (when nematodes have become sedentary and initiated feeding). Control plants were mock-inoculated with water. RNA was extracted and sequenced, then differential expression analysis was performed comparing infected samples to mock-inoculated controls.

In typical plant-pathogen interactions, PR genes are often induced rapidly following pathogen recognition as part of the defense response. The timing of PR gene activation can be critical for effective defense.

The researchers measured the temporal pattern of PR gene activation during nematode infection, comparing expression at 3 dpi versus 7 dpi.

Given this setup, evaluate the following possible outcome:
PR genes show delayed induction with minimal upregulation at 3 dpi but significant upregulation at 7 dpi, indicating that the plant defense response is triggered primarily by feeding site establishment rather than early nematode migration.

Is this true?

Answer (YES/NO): YES